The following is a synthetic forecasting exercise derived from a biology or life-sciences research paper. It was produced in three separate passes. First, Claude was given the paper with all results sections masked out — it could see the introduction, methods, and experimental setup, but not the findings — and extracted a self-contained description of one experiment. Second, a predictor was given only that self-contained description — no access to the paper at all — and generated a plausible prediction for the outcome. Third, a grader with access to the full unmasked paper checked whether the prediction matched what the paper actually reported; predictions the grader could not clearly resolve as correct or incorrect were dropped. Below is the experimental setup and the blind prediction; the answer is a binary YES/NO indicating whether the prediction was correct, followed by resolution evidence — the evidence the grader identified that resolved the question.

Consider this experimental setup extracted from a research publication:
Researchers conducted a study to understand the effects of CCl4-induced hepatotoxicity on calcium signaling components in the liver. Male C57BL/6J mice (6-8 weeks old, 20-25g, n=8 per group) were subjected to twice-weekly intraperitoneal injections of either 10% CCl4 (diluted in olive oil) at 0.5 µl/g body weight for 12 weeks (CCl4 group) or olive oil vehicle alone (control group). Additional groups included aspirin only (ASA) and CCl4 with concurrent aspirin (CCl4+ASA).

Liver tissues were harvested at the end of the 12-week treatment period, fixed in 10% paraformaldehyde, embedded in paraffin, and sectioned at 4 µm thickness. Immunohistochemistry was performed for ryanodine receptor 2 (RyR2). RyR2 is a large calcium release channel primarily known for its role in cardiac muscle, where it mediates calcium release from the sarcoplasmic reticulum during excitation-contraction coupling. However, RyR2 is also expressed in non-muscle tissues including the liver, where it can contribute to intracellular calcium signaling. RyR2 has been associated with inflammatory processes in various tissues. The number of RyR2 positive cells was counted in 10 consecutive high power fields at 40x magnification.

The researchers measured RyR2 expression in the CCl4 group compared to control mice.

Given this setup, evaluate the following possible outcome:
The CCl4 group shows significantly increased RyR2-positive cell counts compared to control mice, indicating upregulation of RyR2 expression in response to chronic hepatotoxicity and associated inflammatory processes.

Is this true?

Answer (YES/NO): YES